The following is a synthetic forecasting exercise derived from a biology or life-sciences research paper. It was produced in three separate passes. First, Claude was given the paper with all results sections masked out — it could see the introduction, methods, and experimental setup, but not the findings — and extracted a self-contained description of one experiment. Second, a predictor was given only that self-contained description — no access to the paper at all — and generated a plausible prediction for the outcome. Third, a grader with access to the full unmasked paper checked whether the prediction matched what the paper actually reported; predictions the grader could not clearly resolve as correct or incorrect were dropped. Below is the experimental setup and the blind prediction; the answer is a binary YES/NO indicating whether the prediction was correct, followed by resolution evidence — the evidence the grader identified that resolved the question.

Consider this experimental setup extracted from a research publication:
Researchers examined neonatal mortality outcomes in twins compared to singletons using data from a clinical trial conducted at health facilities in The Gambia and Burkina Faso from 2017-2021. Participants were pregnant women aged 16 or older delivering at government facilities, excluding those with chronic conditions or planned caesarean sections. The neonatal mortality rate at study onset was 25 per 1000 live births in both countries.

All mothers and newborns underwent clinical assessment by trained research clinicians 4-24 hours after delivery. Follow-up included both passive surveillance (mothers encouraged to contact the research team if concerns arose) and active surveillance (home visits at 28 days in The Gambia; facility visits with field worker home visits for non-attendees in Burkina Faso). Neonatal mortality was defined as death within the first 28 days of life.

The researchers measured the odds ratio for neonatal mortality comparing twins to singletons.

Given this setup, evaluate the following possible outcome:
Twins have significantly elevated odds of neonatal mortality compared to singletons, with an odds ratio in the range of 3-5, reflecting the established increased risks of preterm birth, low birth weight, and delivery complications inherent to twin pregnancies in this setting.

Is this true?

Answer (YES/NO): YES